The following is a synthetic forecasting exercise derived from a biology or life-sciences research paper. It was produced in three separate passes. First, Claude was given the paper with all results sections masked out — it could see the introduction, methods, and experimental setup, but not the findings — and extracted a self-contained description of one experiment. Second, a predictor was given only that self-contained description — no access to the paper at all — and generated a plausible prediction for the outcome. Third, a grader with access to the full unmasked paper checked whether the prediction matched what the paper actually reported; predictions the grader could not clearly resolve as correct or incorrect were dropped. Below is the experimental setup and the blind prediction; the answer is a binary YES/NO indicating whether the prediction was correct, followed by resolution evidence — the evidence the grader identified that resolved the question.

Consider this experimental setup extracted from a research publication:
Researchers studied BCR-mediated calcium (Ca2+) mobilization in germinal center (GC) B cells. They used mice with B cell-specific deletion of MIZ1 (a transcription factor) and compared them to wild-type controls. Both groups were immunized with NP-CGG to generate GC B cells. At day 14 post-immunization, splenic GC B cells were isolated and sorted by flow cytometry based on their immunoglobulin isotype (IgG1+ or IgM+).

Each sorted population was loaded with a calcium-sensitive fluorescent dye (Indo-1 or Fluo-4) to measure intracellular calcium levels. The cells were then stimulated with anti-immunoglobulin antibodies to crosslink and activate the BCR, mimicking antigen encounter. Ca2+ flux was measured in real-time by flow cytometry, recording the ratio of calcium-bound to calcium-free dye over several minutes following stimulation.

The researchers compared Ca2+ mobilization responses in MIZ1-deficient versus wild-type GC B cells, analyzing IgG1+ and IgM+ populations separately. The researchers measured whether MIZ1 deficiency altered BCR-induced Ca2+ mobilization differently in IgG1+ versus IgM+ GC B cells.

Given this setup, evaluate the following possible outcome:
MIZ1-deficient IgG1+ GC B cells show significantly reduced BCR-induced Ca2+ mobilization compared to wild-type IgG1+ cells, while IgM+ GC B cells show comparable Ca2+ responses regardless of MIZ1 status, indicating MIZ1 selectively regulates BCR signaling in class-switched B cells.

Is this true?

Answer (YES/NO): NO